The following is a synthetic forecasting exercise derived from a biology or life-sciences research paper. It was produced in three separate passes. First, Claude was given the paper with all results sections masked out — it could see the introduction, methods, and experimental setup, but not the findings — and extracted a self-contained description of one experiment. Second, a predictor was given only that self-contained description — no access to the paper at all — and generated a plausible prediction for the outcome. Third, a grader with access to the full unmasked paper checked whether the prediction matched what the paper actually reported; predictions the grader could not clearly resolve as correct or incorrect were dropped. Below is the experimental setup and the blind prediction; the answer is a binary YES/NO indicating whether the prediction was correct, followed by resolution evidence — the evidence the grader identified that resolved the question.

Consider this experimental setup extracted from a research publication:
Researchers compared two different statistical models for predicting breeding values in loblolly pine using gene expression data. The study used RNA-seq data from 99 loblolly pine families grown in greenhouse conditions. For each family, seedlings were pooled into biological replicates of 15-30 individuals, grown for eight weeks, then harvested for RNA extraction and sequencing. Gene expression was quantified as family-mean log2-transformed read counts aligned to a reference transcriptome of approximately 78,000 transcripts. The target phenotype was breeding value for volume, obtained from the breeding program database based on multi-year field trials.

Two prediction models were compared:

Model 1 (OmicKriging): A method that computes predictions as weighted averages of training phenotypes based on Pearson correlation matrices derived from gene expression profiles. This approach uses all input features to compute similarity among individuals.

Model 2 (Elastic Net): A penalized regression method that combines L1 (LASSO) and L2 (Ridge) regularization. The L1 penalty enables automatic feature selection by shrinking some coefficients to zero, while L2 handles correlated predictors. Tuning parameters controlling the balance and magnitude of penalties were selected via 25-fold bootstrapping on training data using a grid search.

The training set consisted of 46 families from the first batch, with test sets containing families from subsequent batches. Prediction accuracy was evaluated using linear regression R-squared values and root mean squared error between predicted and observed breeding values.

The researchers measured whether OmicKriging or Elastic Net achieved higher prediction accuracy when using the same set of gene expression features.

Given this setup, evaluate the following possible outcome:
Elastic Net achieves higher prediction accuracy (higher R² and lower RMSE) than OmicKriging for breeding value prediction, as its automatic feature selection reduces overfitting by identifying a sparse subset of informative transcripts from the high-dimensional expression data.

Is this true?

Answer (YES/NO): NO